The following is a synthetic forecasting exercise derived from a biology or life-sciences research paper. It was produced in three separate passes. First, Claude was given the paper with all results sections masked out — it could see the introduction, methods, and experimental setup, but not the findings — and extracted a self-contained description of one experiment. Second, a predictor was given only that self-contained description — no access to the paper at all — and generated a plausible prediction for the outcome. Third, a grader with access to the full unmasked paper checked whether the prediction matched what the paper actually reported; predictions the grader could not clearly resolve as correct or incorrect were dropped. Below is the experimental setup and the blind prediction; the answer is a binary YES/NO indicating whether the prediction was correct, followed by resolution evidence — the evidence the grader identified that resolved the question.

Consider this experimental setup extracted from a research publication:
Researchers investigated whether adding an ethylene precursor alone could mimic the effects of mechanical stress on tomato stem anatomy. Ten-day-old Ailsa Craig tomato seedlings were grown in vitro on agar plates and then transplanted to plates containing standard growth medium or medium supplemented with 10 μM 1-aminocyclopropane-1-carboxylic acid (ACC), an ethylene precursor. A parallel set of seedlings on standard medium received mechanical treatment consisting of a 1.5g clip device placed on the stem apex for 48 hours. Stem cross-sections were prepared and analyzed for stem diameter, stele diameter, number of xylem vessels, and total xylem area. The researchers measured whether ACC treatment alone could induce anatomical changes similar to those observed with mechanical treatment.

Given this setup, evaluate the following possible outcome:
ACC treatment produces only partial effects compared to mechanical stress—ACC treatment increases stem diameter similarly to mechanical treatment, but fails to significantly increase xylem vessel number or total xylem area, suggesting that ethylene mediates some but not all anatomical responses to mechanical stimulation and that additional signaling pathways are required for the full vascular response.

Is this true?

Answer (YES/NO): NO